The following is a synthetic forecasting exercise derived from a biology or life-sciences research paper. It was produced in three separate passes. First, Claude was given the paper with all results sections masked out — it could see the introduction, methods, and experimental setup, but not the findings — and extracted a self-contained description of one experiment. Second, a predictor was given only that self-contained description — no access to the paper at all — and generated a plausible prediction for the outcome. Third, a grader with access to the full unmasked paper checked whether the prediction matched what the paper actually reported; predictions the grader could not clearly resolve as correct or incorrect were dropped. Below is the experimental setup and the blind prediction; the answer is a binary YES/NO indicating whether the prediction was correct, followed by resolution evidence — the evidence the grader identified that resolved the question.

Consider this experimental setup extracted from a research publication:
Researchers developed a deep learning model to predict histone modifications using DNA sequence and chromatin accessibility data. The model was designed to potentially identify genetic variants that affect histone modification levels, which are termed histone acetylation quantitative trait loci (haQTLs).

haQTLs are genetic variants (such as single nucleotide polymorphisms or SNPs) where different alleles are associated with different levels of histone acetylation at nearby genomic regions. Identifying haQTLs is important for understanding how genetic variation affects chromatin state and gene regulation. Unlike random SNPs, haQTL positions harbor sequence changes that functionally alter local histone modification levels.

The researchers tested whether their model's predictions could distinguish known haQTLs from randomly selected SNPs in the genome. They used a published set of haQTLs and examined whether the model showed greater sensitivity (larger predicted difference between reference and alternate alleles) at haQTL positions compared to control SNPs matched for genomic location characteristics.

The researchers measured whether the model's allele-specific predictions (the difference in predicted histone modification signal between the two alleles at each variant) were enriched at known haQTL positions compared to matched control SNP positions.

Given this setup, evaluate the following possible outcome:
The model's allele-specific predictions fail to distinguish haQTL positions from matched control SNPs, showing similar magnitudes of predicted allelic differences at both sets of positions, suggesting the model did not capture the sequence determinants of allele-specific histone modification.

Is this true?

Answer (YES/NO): NO